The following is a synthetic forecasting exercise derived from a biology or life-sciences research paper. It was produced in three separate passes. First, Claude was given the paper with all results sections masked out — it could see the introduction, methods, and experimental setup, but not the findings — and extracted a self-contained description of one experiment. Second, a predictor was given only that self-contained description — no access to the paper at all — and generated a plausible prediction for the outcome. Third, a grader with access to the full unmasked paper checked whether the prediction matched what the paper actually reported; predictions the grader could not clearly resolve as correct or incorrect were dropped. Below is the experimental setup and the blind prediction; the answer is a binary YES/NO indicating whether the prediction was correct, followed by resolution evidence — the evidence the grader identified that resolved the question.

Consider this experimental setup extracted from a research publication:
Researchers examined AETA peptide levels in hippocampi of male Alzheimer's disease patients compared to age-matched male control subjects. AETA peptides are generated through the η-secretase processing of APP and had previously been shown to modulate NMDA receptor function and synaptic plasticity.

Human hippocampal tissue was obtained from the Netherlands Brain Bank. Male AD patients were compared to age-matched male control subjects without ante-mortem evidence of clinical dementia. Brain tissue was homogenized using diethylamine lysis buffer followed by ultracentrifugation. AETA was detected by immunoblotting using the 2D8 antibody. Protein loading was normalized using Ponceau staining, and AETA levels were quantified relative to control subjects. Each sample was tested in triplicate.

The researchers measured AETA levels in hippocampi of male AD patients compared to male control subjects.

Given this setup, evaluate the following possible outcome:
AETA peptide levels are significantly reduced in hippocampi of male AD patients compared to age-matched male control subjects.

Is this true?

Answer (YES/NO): NO